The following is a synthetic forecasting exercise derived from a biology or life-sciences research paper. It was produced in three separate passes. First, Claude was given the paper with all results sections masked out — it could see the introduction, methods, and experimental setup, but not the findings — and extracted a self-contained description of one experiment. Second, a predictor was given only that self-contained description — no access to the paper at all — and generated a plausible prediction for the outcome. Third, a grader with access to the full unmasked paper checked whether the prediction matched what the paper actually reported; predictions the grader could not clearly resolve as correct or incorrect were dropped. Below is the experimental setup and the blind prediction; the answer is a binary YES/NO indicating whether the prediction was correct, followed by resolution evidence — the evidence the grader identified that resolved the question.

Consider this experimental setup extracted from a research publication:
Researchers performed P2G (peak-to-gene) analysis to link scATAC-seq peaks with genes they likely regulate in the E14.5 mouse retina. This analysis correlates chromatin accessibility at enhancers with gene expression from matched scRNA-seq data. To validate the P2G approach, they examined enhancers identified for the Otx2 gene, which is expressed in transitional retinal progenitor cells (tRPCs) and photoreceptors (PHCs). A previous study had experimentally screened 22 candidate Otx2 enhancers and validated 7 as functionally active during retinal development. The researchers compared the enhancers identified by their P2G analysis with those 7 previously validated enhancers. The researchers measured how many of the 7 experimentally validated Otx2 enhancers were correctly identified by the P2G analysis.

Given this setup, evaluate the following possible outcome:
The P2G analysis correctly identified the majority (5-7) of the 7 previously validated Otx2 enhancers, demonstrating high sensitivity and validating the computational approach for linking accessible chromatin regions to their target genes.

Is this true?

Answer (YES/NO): YES